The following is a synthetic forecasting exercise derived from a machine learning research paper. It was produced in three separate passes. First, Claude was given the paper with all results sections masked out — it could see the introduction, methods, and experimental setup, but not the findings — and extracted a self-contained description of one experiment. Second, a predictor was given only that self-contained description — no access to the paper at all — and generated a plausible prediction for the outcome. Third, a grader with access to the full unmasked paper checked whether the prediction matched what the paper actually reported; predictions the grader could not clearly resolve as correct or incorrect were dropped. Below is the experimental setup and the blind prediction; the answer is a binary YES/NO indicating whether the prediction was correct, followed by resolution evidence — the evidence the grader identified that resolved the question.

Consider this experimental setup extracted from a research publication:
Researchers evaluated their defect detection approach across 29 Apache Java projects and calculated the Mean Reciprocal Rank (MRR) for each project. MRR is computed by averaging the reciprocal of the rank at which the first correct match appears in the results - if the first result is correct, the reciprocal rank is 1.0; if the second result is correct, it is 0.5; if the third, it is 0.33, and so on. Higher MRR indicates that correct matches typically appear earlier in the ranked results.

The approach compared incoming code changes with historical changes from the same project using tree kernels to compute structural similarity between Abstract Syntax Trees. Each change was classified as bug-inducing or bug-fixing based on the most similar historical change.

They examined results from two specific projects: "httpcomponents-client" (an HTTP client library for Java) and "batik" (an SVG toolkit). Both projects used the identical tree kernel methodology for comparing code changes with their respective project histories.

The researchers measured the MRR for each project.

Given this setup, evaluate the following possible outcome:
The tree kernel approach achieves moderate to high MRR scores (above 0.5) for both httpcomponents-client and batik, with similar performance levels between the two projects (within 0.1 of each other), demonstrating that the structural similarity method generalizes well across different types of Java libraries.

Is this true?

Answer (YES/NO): YES